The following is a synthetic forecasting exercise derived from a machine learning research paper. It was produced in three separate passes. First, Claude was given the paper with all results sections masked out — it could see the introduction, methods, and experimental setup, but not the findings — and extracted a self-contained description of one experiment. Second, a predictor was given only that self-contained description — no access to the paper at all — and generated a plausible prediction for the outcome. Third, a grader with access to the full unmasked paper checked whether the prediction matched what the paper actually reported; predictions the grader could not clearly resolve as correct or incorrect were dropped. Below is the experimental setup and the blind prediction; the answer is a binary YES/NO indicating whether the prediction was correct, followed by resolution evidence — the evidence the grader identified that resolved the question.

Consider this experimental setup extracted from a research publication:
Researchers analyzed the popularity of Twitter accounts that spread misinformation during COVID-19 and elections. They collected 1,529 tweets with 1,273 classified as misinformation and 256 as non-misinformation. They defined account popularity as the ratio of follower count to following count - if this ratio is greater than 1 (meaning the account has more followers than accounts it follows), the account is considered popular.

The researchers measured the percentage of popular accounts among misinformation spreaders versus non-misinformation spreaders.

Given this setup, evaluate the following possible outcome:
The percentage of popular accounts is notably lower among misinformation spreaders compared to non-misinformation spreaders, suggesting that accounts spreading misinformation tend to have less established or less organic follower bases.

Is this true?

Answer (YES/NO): NO